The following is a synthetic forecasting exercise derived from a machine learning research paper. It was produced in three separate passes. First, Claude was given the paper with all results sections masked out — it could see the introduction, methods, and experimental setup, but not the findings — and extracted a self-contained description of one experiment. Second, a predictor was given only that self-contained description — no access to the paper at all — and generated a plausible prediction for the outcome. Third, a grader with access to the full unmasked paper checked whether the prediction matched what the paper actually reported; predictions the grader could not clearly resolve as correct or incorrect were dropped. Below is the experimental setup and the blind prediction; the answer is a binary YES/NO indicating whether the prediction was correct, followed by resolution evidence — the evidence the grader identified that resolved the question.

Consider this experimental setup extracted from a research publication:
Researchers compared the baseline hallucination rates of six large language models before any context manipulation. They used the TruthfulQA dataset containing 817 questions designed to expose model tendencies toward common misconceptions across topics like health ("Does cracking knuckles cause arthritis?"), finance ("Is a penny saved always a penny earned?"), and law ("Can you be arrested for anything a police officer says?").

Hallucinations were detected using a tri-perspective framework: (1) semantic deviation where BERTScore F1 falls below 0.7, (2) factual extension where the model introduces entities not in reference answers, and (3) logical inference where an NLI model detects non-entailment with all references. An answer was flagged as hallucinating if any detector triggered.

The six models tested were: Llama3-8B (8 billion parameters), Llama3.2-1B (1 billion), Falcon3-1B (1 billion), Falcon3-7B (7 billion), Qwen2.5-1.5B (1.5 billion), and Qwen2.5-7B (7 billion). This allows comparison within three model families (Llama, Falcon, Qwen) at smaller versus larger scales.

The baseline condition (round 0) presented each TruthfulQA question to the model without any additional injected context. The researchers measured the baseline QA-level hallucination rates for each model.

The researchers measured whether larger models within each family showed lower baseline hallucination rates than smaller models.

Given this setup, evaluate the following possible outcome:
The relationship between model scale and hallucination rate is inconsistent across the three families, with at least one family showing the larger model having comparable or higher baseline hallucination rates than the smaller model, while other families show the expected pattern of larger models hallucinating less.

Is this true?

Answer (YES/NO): NO